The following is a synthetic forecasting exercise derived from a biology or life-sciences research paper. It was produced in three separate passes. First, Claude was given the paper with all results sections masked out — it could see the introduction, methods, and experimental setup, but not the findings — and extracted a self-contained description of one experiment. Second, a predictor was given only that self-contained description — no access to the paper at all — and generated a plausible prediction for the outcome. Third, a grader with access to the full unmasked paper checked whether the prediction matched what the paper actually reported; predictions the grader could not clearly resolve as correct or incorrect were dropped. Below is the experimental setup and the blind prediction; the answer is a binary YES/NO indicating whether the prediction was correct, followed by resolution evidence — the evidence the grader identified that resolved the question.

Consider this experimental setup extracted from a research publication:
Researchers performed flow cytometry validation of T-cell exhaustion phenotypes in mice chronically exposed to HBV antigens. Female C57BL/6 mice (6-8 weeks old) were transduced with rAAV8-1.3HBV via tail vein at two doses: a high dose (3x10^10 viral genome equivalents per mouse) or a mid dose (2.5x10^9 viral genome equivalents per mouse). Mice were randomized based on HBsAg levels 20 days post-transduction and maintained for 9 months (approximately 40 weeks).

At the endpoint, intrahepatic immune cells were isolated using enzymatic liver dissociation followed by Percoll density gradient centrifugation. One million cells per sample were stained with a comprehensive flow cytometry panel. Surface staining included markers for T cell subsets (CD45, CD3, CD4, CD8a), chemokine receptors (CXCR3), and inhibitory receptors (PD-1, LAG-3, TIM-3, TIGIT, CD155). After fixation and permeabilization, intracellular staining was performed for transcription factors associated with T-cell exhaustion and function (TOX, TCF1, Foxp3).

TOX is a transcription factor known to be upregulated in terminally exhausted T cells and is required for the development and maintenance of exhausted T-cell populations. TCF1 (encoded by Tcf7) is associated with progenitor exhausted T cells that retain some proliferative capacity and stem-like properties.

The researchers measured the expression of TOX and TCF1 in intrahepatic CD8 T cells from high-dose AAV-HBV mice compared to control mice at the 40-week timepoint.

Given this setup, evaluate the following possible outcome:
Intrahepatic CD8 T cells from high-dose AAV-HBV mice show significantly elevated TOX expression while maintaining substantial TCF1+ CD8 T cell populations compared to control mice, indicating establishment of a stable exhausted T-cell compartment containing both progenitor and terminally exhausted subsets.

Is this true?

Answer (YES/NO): YES